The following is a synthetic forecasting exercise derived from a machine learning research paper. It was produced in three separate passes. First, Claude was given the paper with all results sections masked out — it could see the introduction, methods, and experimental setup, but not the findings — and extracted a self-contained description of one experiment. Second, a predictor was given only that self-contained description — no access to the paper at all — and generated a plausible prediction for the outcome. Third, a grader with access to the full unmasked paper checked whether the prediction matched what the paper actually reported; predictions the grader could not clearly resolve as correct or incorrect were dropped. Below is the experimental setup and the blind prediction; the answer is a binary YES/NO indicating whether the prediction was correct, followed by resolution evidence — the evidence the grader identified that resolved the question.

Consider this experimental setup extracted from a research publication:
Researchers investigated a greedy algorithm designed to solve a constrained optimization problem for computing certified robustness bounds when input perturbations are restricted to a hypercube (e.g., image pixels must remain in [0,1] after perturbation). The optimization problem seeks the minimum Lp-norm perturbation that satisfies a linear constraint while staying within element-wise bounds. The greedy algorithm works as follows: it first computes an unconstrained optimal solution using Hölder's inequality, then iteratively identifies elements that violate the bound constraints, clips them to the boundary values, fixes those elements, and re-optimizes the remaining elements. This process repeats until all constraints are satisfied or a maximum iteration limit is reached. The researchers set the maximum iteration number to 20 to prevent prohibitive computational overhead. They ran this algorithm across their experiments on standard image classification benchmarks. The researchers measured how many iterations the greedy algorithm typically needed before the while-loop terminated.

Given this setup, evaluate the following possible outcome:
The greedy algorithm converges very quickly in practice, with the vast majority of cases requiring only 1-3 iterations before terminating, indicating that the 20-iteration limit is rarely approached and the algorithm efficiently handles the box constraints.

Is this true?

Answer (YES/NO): NO